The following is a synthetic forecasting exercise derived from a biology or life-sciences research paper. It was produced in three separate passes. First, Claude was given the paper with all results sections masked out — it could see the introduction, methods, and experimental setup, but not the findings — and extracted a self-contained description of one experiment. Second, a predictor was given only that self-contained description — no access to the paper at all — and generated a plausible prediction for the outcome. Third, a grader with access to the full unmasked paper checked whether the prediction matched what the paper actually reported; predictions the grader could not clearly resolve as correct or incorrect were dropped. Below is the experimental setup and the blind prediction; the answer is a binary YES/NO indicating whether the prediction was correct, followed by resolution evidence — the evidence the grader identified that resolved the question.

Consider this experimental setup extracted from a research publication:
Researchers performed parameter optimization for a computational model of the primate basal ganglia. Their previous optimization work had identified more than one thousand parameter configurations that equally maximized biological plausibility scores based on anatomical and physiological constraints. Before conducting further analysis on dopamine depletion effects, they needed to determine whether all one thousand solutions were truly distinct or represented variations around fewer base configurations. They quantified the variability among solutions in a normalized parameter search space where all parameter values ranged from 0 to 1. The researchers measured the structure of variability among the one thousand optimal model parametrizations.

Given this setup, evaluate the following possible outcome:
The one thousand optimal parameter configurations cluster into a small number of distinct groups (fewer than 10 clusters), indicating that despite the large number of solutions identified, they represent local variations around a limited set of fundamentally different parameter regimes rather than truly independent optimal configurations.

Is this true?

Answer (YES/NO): NO